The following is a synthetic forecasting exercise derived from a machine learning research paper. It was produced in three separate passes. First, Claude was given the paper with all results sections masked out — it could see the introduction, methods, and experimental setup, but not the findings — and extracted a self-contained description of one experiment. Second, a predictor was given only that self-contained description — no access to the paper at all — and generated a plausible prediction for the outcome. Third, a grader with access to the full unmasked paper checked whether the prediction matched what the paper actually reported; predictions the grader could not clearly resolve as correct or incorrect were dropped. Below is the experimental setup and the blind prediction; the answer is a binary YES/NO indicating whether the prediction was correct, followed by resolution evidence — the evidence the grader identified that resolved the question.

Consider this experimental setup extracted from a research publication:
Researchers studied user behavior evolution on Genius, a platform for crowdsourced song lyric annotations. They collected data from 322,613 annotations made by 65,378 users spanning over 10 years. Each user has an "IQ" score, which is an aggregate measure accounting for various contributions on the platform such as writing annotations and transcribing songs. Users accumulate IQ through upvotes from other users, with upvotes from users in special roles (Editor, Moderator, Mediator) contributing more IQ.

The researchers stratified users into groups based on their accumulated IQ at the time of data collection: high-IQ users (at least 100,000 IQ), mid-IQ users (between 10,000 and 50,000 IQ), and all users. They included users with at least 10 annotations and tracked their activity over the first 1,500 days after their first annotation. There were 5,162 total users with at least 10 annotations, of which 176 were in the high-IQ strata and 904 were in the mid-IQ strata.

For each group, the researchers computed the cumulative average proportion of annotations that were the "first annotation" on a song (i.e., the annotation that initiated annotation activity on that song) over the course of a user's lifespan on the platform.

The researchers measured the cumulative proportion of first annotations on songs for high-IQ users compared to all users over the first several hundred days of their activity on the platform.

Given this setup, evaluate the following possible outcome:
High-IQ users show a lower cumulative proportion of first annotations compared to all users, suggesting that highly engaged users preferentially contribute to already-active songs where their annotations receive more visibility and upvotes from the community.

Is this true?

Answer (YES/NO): NO